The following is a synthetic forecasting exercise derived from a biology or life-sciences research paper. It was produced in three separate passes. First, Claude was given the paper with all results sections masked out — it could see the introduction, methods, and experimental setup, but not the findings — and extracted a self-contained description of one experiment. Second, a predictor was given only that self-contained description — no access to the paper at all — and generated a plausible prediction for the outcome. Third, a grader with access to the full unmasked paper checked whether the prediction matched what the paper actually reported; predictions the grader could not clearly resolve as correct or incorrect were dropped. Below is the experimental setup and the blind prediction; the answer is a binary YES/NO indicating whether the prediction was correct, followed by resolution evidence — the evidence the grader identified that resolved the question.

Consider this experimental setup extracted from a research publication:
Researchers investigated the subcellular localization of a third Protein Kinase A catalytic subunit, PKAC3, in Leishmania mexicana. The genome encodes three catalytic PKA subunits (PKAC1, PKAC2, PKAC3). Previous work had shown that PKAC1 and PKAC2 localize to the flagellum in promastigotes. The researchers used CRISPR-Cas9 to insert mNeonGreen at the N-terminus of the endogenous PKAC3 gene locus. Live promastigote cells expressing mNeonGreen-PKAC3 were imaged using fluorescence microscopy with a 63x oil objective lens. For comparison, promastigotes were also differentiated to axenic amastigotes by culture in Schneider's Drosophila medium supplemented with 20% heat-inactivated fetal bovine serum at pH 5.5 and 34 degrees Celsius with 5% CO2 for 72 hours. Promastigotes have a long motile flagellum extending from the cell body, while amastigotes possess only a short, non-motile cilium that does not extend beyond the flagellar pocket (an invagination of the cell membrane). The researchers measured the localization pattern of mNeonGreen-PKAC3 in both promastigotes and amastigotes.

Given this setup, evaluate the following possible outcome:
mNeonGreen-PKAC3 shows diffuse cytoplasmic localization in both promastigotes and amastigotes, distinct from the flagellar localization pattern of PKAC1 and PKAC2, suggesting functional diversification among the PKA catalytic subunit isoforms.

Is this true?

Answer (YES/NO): NO